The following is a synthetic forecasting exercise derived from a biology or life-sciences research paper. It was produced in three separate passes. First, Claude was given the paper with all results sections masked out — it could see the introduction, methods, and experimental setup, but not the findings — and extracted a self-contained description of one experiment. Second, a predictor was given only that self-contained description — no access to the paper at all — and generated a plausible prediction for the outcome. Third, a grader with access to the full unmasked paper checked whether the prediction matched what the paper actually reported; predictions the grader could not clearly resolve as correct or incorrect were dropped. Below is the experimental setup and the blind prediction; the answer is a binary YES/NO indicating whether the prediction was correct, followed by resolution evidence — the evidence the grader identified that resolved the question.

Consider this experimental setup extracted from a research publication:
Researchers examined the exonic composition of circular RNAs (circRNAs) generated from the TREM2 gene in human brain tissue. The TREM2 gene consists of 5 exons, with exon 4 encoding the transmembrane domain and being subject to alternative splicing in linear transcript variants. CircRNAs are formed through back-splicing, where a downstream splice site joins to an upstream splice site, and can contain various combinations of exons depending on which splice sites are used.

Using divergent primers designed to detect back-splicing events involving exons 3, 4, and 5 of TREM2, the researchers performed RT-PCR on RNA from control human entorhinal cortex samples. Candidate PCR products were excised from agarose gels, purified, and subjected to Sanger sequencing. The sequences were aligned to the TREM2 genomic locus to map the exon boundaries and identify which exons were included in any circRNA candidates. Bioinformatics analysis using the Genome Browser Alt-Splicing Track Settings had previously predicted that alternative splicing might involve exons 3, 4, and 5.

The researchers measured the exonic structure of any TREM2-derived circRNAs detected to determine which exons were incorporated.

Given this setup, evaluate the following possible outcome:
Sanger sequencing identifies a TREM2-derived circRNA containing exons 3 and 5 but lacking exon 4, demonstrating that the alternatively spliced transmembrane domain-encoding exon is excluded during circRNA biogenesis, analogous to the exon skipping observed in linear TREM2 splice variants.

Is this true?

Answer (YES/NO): NO